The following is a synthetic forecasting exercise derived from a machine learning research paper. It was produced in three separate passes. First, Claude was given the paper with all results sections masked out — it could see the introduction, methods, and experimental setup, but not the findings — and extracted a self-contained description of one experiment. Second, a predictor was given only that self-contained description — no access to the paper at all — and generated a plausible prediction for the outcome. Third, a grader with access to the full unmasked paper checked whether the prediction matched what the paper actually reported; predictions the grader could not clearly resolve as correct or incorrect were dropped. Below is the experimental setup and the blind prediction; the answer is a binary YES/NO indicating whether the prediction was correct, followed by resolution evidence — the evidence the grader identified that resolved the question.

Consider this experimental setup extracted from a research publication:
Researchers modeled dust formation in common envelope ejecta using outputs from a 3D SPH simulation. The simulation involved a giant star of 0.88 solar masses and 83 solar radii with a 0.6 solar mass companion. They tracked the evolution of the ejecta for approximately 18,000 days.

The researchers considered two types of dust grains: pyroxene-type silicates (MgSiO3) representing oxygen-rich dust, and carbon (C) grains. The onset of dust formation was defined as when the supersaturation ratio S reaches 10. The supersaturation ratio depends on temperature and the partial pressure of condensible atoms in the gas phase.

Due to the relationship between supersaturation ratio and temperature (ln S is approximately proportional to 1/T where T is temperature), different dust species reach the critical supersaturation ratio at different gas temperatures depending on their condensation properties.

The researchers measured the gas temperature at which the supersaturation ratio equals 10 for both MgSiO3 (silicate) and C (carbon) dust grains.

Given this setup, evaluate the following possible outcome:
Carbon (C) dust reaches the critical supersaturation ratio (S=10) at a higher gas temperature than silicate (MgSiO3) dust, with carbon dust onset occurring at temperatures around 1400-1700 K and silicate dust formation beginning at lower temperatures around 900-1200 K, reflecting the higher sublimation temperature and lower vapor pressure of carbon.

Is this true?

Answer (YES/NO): NO